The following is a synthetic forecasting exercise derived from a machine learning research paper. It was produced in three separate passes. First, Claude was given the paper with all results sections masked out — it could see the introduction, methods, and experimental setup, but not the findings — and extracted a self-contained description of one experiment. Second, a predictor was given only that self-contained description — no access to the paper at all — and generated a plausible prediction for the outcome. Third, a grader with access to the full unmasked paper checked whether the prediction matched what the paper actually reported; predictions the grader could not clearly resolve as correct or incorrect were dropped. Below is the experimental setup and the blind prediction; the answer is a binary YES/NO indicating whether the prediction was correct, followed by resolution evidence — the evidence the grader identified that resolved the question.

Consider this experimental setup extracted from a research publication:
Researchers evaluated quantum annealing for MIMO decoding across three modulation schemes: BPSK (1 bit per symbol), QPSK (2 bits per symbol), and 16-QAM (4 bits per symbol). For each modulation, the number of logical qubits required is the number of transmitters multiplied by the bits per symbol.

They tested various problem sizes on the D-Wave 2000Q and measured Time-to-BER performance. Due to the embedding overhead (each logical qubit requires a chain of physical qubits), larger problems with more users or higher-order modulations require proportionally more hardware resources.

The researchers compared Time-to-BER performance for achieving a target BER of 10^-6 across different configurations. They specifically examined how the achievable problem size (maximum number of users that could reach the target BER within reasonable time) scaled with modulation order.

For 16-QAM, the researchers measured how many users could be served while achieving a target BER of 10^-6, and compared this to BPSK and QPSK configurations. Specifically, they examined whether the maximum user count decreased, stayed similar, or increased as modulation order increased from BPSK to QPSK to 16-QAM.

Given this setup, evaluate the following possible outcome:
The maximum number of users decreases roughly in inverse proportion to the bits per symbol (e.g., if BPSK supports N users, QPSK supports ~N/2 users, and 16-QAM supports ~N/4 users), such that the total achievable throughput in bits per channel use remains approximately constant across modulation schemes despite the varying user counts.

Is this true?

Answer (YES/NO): NO